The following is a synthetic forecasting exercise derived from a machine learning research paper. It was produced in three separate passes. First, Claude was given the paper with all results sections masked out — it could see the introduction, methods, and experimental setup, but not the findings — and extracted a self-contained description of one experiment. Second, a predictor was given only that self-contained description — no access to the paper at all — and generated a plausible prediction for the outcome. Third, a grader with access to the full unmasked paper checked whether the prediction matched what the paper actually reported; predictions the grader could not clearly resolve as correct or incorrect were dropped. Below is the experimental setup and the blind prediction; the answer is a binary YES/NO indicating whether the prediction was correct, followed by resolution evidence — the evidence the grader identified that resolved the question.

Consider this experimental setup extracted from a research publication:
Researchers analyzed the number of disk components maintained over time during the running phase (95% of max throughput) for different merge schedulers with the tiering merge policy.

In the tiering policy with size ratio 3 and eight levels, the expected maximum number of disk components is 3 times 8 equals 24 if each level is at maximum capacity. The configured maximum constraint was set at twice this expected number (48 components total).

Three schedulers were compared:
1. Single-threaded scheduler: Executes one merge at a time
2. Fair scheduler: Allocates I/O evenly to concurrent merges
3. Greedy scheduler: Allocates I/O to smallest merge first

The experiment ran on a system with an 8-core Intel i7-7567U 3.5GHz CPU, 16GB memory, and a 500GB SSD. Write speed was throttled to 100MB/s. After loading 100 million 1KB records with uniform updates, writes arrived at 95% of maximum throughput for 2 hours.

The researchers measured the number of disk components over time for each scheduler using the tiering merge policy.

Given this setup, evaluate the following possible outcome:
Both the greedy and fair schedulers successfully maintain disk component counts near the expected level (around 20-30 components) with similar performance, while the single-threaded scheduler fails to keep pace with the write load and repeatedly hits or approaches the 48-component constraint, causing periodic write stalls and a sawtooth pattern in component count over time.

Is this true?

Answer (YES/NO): NO